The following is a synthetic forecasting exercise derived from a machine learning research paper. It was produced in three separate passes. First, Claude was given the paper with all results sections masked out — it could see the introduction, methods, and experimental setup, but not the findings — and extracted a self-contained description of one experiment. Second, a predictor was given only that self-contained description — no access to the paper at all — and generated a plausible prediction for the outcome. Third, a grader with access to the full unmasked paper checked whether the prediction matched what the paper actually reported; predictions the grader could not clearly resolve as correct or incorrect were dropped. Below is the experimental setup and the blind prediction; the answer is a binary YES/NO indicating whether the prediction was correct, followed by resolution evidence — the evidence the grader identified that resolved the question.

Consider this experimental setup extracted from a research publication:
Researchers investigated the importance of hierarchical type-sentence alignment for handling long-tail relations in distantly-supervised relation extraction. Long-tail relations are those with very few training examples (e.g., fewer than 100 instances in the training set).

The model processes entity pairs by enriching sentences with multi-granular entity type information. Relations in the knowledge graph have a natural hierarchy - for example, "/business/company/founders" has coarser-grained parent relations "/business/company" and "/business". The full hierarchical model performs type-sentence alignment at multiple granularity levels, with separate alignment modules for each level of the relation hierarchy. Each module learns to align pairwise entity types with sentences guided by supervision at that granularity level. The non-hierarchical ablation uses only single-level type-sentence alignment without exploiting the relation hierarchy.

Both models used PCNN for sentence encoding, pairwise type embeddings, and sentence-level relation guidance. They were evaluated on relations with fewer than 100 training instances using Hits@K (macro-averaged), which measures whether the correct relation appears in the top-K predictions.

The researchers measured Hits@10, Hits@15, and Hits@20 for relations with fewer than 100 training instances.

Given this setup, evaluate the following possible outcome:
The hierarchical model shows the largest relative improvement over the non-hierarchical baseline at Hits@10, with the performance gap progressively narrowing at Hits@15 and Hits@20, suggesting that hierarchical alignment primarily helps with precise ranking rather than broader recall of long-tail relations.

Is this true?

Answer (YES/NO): YES